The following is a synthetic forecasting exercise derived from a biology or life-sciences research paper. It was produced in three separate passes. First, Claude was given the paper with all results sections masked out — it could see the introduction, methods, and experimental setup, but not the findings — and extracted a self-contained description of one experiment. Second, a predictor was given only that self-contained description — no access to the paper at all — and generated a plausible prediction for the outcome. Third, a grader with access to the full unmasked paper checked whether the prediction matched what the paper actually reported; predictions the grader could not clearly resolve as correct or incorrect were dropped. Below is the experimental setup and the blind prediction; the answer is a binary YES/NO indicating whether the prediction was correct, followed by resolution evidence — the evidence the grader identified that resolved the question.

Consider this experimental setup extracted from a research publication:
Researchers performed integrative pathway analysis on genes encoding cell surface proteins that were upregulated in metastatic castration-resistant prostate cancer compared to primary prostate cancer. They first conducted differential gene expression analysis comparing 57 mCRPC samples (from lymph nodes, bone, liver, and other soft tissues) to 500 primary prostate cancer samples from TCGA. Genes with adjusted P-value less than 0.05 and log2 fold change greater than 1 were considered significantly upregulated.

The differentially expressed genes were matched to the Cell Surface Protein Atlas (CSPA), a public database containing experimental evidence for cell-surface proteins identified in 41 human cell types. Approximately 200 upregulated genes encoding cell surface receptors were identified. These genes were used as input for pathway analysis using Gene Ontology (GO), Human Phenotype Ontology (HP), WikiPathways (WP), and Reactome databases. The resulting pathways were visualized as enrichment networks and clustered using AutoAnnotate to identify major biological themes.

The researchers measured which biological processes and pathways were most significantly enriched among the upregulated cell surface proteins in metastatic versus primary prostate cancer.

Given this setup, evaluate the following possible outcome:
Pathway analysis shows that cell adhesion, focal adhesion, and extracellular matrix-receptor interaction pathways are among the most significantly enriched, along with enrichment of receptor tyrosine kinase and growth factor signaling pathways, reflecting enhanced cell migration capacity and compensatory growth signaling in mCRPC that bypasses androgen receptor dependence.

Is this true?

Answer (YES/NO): NO